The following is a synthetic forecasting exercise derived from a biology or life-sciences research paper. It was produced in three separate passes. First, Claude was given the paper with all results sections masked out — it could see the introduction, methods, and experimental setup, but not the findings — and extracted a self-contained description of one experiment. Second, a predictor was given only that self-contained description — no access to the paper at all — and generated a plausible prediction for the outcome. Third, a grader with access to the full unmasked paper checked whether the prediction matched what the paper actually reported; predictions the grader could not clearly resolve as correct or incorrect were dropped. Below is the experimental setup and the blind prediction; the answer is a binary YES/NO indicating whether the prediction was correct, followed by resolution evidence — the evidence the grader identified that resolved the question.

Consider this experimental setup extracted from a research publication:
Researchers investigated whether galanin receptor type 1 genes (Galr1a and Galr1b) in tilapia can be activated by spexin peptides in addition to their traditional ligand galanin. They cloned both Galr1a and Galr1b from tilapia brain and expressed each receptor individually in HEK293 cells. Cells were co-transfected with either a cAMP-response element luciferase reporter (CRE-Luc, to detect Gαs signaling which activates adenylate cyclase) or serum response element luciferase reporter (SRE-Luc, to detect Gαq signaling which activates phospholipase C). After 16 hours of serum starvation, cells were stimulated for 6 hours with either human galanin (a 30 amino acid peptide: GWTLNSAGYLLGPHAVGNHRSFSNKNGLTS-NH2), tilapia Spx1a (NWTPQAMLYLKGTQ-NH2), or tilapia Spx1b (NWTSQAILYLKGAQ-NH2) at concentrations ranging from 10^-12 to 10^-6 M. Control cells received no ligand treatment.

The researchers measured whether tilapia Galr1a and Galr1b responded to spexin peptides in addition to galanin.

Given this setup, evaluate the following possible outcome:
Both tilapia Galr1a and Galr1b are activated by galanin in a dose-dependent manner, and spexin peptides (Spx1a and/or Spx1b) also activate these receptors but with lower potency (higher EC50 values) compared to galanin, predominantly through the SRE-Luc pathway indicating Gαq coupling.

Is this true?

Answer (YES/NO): NO